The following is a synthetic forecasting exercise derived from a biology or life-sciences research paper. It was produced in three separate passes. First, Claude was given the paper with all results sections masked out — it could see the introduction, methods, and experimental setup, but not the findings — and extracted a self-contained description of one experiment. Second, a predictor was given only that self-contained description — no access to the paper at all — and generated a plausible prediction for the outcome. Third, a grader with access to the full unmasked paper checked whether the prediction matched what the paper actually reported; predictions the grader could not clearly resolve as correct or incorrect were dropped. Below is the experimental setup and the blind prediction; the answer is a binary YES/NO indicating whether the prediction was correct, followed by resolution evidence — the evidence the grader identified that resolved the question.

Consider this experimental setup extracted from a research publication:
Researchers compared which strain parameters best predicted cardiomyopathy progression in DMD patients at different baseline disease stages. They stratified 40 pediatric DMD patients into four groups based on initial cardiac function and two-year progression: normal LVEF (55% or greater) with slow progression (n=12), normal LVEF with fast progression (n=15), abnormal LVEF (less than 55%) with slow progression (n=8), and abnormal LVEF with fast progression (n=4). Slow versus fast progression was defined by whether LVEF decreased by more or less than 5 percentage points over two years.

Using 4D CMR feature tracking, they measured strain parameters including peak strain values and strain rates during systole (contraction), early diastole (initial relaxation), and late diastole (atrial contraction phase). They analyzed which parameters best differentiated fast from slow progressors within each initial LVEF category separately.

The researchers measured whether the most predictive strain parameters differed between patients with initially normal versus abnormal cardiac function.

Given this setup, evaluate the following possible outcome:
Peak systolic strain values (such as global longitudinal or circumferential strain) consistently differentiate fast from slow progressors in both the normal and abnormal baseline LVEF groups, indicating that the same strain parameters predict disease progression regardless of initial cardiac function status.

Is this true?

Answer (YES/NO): NO